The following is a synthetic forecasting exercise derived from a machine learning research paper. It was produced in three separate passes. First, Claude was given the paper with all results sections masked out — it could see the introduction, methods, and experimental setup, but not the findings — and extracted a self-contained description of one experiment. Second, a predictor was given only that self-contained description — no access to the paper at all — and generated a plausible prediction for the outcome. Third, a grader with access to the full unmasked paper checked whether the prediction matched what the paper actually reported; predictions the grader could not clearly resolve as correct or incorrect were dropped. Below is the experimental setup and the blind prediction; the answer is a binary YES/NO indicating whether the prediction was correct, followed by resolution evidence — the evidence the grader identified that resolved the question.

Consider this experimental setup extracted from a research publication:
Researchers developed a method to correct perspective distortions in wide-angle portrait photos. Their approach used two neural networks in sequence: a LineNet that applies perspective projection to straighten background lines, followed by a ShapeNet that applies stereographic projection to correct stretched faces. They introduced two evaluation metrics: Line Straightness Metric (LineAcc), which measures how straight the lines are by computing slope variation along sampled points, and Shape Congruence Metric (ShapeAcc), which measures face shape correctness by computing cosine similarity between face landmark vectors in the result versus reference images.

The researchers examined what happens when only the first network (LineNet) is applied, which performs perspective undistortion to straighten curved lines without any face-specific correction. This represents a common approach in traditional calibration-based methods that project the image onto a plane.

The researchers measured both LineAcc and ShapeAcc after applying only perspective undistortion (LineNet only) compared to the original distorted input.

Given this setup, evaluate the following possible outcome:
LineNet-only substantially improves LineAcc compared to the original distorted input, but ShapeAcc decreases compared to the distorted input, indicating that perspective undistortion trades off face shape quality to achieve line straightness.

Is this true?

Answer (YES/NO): YES